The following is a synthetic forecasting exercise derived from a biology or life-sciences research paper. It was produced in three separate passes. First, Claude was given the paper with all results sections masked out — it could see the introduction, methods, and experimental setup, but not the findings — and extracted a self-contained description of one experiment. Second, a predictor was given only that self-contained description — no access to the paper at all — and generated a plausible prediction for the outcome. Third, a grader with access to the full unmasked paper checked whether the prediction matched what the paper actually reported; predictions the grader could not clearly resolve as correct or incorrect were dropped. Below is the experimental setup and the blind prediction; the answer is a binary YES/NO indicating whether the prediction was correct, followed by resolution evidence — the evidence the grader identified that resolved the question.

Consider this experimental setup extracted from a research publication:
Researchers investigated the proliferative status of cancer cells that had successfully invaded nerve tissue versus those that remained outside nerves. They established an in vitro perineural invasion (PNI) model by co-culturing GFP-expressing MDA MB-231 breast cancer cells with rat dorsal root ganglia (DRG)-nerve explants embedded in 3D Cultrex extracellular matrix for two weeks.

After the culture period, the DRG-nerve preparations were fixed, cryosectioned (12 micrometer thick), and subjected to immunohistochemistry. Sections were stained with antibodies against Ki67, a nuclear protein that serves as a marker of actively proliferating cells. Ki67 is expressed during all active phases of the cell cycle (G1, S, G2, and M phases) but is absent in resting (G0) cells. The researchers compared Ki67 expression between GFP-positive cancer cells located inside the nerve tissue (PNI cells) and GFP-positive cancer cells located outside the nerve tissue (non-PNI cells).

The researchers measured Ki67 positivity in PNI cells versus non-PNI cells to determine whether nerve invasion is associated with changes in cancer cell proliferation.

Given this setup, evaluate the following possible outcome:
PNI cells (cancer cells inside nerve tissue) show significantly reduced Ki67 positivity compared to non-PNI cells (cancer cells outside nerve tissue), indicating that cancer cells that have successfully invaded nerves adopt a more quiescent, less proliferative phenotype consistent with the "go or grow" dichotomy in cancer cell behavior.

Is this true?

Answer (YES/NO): YES